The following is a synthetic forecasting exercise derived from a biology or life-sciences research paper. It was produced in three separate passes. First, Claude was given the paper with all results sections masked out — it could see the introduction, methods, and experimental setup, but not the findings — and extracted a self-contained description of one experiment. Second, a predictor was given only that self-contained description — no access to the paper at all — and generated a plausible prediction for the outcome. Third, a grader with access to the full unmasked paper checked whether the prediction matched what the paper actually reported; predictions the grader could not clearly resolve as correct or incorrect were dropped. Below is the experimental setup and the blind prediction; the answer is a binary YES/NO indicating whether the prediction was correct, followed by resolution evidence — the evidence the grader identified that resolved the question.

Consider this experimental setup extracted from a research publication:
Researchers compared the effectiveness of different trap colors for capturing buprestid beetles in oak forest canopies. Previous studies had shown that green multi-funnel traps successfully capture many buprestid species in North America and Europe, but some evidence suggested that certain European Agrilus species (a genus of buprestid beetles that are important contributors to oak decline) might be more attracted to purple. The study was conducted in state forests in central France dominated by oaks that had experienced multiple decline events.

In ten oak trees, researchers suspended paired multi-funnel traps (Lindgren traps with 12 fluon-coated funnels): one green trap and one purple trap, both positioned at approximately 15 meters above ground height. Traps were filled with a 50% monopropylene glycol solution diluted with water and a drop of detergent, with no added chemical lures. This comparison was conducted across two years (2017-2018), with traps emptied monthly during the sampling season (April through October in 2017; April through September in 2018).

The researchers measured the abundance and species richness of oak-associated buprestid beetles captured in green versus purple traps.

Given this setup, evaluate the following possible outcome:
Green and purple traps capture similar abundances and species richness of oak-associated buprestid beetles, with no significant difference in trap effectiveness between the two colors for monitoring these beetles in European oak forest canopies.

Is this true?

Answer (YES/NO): NO